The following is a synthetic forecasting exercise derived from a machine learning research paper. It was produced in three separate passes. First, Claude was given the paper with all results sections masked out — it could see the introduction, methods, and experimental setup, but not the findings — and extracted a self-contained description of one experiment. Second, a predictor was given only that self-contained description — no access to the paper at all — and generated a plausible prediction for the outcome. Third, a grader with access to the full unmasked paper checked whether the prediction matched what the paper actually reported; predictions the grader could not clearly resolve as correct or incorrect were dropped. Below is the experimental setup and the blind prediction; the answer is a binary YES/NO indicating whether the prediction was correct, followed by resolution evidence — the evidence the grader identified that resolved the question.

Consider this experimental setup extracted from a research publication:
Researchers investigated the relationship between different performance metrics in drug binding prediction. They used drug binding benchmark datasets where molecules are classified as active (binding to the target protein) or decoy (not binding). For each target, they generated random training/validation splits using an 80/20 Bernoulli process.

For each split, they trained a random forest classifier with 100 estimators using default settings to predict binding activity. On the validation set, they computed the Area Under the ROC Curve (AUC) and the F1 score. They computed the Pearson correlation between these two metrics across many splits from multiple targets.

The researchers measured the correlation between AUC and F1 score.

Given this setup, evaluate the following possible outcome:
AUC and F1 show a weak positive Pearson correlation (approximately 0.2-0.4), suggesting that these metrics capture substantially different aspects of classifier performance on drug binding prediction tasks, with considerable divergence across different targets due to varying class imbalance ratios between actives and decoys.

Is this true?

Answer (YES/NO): NO